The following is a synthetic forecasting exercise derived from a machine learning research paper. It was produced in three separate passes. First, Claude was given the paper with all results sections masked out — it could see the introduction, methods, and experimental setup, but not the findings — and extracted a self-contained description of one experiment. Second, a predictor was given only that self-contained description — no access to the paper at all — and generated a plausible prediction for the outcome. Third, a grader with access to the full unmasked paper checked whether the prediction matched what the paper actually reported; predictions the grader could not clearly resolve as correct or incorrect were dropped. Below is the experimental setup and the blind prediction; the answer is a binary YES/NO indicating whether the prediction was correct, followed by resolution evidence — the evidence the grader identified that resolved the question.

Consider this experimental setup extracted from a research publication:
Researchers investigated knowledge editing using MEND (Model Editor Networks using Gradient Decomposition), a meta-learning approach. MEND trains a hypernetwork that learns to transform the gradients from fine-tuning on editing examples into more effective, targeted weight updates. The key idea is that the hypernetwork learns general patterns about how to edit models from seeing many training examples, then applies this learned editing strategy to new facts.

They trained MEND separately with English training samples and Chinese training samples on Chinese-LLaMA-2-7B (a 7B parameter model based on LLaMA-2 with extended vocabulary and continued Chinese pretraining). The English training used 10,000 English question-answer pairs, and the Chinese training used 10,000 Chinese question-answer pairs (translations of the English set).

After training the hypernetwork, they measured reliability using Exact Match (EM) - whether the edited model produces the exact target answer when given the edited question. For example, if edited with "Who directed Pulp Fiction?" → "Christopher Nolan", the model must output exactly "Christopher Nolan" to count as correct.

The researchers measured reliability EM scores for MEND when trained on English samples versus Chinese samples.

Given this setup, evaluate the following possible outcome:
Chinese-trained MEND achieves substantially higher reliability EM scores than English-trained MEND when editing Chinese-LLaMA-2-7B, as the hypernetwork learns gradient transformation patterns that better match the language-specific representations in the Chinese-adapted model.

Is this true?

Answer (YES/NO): NO